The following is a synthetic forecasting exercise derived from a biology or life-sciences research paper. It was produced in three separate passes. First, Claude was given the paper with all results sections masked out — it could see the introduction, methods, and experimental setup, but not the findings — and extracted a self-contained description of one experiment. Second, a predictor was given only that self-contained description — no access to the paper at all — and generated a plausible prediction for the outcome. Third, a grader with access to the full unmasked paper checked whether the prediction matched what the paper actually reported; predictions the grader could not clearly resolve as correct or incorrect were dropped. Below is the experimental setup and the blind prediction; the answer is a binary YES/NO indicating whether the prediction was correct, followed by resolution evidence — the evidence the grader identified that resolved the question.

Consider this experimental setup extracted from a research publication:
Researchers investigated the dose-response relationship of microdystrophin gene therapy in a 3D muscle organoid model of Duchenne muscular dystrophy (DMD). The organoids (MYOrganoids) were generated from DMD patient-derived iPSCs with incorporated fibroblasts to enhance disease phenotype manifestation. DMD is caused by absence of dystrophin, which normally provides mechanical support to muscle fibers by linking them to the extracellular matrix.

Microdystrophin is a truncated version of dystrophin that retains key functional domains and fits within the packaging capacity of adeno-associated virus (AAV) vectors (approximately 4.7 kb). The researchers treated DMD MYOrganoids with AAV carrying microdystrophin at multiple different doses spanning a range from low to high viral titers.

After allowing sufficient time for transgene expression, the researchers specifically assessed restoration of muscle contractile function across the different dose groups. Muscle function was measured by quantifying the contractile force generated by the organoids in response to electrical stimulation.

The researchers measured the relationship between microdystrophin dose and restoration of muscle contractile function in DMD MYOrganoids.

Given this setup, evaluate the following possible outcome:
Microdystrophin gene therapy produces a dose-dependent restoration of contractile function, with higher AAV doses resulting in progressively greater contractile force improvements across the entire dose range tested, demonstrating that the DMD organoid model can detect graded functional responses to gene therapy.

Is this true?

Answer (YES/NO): NO